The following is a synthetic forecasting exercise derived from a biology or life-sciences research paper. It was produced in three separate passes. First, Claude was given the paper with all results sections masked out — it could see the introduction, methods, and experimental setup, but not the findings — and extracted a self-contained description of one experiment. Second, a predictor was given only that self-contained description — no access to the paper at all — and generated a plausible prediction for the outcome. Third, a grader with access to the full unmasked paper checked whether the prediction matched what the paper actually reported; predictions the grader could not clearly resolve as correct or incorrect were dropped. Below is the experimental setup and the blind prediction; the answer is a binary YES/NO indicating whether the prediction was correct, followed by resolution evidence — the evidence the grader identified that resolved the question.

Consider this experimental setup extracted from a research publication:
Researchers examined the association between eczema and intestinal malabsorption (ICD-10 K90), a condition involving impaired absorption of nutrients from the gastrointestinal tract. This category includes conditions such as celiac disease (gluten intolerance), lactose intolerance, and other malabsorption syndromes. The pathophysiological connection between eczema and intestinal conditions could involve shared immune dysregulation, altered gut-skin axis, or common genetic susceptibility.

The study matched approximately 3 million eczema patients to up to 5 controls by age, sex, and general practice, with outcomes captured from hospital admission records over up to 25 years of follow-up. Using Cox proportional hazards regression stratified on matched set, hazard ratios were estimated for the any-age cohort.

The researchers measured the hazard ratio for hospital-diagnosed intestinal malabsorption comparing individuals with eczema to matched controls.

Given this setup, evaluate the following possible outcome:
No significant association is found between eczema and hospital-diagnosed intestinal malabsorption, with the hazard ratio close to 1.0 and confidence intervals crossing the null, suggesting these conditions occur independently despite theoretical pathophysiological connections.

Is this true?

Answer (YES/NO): NO